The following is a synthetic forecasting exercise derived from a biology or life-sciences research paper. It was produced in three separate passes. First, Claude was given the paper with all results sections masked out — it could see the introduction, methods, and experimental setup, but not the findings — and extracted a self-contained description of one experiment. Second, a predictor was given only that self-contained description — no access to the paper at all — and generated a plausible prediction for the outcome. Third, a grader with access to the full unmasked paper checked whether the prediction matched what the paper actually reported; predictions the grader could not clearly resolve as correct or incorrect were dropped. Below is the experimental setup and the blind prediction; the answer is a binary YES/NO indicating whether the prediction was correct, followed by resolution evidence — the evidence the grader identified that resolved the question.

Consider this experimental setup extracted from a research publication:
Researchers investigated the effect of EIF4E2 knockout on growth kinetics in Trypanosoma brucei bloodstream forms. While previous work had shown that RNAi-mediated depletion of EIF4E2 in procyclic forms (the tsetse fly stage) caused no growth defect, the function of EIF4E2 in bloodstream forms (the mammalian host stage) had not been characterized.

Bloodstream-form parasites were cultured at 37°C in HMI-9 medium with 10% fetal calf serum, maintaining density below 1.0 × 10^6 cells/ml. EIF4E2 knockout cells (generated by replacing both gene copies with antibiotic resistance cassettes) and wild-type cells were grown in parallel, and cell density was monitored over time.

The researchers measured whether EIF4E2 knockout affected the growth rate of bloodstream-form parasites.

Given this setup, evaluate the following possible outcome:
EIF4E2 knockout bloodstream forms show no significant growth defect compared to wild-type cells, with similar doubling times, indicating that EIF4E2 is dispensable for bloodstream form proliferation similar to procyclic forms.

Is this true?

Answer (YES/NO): NO